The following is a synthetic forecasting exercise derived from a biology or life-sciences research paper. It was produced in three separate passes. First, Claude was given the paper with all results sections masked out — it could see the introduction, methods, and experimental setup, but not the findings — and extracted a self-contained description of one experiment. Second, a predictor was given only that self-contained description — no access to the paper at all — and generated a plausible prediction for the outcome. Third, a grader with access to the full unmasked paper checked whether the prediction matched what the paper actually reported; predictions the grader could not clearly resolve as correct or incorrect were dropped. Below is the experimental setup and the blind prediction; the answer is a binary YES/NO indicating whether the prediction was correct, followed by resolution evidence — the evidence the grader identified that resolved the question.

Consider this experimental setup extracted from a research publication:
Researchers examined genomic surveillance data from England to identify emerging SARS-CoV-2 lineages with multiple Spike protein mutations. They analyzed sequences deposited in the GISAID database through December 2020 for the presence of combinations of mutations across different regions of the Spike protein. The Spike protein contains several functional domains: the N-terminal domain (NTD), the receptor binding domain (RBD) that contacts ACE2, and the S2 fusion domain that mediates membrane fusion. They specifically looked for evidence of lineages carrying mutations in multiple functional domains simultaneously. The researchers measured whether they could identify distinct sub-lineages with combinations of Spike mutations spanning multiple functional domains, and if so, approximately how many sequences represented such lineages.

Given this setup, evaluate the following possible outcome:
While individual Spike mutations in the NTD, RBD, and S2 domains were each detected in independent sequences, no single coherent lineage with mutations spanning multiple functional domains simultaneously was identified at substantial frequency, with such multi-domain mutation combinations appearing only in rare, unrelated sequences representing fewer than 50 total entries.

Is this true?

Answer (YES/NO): NO